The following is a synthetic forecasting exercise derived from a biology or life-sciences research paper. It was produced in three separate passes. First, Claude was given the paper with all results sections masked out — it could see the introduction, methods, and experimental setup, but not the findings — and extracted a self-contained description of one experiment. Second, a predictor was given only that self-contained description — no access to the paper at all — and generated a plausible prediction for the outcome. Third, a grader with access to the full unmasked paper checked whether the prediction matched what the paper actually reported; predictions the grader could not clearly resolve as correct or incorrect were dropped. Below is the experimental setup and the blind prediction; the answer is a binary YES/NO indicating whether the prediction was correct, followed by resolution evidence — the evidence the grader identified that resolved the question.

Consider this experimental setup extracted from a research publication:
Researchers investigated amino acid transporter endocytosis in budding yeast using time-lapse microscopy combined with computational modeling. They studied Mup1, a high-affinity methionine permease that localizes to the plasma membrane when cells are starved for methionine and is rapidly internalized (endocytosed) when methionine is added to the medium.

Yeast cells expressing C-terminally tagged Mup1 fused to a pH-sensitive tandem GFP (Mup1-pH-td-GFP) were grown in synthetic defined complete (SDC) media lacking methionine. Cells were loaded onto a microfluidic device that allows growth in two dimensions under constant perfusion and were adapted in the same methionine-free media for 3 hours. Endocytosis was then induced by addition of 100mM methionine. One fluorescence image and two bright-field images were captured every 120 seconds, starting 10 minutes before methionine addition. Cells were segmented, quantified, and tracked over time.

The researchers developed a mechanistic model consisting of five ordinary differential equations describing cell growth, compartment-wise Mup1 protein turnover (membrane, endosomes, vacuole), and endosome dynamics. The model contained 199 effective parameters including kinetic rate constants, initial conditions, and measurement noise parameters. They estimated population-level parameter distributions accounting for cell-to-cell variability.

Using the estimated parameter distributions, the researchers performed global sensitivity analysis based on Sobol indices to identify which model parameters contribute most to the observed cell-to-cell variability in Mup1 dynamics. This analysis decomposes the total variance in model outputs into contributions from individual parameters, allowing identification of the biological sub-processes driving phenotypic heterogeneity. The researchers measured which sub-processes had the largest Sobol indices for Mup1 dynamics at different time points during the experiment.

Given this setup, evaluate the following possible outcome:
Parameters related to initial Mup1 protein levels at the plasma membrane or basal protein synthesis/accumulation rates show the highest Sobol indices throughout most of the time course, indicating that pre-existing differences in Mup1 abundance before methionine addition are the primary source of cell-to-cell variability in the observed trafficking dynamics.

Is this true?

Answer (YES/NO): NO